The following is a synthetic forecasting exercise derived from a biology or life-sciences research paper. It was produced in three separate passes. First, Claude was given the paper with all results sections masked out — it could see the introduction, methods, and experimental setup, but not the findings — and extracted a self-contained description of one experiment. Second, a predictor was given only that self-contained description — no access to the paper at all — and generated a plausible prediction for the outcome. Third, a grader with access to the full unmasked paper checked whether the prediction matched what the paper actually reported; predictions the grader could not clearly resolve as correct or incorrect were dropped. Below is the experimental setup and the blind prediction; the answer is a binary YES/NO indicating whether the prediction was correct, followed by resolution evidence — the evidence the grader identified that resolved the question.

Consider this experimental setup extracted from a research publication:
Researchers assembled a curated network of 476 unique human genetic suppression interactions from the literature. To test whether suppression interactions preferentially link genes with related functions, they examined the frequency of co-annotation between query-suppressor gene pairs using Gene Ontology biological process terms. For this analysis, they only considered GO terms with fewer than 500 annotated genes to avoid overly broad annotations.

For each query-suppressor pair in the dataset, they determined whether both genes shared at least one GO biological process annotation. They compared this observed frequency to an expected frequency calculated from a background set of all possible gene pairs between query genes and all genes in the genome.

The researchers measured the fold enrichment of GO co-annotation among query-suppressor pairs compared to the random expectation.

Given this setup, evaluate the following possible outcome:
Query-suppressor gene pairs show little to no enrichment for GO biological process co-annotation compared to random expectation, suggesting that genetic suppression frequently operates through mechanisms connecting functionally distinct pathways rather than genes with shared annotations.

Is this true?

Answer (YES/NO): NO